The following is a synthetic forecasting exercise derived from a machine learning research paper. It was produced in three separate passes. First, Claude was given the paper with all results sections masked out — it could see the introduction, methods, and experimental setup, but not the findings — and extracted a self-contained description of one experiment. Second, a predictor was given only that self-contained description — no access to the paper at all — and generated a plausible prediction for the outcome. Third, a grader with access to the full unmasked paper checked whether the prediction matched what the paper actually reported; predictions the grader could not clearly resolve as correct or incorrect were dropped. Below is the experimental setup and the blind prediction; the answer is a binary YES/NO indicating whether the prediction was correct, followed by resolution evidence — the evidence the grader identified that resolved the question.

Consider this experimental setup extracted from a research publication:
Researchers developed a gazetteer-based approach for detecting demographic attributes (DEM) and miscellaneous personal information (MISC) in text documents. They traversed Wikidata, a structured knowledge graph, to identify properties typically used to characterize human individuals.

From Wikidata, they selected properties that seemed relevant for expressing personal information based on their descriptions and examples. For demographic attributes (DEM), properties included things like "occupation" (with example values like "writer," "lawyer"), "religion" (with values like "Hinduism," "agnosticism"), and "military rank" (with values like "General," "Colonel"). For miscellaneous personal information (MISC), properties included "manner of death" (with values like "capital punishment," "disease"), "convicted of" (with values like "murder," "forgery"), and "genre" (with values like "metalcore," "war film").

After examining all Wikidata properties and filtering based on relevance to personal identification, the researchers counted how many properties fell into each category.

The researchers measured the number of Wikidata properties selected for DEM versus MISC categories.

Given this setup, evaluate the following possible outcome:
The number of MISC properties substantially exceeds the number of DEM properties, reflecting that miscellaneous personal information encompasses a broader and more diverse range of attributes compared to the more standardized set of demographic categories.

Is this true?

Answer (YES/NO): YES